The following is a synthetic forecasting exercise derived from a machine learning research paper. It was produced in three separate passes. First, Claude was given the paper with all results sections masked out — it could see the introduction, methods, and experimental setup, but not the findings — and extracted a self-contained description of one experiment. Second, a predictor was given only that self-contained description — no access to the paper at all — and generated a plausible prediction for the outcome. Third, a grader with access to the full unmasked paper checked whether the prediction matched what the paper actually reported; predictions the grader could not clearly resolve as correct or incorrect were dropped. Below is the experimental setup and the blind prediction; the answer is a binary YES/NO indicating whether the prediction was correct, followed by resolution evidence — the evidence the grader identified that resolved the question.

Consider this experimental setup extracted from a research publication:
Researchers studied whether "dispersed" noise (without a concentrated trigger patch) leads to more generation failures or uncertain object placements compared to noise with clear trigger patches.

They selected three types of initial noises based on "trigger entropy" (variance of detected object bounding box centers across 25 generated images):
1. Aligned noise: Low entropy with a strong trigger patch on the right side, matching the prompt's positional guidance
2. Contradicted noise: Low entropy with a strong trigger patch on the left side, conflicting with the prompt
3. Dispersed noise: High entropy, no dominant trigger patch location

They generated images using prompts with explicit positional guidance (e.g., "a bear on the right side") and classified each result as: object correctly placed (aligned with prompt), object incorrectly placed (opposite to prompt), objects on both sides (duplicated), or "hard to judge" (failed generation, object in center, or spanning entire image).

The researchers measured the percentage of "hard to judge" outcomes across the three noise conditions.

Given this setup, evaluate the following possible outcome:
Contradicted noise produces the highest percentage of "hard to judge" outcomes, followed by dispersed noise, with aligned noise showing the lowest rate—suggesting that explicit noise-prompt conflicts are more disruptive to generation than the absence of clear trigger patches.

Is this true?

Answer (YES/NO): NO